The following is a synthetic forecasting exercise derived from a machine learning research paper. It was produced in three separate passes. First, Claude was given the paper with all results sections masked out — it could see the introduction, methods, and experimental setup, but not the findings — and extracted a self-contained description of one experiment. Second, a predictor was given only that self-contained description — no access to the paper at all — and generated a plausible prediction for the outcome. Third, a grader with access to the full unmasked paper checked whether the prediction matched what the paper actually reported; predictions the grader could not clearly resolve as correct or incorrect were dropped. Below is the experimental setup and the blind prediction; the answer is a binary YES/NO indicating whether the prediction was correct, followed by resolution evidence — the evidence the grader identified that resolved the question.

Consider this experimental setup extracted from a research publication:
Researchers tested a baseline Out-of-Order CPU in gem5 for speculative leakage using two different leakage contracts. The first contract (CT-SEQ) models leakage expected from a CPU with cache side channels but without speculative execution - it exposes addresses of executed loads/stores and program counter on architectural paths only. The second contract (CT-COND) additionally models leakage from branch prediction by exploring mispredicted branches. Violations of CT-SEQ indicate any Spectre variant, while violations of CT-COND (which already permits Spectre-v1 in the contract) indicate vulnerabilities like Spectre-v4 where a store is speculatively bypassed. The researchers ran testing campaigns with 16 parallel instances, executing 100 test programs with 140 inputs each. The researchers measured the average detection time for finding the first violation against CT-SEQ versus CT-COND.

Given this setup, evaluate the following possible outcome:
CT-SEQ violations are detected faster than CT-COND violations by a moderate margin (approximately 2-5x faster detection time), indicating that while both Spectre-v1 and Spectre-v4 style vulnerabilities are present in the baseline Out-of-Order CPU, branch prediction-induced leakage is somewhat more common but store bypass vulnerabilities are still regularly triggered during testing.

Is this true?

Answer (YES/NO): NO